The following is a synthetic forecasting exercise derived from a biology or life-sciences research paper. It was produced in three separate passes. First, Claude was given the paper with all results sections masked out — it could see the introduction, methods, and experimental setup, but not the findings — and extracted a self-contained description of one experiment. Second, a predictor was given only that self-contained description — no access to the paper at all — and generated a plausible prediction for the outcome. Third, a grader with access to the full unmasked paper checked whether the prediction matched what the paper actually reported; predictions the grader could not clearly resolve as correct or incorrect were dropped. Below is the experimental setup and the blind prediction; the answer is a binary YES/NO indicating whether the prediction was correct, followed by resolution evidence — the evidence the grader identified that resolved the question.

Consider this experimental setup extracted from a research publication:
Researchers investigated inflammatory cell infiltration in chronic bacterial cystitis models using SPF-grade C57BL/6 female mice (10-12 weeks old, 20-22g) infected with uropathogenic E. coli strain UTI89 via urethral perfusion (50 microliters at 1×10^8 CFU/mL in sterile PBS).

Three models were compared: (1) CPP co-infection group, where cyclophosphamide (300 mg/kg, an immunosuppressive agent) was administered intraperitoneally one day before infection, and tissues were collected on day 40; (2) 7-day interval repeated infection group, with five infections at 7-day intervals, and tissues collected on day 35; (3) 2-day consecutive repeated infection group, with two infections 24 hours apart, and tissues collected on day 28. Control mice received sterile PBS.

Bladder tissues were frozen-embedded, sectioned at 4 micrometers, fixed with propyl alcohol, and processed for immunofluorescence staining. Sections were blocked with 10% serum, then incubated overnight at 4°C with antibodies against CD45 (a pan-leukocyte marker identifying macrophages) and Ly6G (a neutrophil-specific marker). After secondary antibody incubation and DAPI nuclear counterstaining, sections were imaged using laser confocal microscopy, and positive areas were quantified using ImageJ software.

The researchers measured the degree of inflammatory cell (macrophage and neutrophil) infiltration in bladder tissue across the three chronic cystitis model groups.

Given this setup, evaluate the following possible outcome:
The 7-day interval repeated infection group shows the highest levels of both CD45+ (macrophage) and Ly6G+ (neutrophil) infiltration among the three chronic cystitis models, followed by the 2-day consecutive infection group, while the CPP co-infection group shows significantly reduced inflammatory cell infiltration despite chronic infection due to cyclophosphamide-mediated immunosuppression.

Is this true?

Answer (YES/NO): NO